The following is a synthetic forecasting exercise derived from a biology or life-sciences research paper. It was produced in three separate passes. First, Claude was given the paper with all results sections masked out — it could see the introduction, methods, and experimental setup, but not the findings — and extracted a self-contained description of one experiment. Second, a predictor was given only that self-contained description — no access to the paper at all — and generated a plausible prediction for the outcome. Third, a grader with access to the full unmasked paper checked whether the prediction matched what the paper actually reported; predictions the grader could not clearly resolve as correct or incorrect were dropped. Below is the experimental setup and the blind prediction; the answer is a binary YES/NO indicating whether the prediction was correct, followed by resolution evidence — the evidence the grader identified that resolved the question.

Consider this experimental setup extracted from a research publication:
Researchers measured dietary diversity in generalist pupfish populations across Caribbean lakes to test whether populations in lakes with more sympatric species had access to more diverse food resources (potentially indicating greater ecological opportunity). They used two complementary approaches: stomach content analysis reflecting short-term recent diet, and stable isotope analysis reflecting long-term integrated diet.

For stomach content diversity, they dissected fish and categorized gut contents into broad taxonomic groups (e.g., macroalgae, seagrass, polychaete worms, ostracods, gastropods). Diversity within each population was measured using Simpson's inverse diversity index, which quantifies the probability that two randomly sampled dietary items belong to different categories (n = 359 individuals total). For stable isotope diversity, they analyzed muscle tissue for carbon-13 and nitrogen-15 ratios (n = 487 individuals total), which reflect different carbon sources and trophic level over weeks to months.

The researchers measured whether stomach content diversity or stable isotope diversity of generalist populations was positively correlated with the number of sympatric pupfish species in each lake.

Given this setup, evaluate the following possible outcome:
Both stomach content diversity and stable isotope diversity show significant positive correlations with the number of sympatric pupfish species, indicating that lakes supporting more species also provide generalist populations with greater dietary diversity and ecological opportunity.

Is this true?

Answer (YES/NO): NO